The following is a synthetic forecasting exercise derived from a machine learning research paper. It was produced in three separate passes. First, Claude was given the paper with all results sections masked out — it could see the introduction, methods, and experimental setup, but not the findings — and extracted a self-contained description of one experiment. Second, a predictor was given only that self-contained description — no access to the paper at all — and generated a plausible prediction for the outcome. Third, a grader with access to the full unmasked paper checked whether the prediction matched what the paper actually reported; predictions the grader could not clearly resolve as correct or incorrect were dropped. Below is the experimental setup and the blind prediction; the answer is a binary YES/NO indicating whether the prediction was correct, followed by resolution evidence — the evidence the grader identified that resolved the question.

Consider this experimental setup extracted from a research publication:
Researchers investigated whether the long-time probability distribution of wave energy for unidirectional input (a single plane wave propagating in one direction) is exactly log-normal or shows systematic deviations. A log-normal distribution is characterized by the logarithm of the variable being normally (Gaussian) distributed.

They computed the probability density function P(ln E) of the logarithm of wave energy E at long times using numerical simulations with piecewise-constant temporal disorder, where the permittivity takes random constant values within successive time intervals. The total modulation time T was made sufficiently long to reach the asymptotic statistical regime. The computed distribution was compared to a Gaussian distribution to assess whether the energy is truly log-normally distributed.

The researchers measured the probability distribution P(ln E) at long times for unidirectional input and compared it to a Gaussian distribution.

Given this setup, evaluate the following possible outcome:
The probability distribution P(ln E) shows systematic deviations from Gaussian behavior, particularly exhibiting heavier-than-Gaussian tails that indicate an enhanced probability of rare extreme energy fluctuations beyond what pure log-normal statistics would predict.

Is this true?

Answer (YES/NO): NO